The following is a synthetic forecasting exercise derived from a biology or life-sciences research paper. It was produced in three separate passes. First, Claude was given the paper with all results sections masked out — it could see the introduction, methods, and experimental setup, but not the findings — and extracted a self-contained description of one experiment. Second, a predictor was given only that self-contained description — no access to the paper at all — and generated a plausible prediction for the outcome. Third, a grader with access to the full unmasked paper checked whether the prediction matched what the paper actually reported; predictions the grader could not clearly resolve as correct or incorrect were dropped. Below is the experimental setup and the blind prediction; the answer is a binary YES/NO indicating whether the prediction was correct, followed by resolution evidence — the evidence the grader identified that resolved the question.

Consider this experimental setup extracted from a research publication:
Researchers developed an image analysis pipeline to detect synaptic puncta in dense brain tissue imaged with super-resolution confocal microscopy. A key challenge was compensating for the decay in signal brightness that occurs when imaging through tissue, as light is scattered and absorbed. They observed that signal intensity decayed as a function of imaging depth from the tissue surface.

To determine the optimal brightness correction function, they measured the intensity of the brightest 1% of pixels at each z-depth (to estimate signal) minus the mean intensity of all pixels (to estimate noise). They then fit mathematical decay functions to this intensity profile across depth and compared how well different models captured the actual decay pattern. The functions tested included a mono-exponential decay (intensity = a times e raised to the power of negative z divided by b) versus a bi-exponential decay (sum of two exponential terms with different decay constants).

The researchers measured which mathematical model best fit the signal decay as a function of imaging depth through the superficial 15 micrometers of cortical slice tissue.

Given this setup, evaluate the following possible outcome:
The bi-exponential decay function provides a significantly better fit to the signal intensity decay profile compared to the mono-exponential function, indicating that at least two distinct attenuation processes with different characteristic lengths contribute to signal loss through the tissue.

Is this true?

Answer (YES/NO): YES